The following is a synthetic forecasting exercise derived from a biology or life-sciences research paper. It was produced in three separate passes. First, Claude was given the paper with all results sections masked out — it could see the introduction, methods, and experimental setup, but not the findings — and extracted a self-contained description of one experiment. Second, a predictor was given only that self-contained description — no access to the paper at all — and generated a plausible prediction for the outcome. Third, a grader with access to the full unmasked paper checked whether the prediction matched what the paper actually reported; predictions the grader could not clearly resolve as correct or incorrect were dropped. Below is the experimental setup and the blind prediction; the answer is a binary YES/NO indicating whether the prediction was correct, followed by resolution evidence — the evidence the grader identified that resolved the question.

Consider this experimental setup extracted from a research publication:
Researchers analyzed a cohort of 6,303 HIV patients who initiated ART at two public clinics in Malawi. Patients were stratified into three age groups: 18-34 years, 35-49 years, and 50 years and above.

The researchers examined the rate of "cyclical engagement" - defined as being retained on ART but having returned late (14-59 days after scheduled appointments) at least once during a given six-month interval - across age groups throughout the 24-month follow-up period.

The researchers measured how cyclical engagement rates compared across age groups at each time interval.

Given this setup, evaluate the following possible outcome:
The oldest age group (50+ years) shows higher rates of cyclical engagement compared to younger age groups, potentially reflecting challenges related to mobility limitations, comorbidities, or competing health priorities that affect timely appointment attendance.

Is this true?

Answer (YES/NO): NO